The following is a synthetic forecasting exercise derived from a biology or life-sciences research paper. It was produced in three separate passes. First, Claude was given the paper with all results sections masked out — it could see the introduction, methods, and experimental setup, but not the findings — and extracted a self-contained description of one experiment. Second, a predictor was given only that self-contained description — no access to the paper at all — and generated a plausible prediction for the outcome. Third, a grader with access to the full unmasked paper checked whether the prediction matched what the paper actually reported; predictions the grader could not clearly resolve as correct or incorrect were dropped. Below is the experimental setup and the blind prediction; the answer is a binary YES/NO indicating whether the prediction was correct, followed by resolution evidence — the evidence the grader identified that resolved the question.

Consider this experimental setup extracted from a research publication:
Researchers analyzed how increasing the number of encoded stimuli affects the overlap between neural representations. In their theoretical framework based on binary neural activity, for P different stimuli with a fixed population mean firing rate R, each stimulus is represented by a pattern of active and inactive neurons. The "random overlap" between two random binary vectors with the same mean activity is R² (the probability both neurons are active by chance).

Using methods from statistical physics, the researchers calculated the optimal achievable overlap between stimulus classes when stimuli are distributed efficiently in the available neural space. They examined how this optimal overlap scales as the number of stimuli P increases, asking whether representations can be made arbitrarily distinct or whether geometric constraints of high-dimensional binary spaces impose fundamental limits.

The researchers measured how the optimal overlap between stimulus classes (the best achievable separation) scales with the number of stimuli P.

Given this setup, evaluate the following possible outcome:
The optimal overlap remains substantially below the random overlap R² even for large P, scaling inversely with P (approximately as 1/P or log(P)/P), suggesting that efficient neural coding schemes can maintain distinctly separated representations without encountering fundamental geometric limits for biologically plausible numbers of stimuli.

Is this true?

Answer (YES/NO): NO